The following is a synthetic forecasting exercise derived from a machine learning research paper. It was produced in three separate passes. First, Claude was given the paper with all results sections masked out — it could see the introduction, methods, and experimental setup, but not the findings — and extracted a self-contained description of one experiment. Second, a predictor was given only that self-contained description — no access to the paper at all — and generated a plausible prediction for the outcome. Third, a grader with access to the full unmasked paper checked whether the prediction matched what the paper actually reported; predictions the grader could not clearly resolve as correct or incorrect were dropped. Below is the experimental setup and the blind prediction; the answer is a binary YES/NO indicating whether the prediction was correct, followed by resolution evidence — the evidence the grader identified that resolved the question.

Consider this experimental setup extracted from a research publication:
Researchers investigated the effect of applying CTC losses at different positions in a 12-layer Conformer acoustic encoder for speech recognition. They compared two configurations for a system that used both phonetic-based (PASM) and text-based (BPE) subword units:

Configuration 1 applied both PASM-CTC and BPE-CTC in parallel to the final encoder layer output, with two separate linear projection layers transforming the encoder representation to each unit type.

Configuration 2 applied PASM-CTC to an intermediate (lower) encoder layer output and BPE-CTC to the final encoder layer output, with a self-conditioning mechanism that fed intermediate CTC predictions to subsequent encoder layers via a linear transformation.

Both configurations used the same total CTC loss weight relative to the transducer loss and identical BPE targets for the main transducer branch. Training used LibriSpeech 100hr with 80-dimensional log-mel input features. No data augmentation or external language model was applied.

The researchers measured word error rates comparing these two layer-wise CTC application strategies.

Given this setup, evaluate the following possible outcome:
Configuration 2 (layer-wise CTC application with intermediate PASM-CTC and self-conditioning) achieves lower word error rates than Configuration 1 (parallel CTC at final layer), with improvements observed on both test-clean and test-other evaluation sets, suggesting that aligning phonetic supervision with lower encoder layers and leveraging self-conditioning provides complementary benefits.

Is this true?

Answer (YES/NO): NO